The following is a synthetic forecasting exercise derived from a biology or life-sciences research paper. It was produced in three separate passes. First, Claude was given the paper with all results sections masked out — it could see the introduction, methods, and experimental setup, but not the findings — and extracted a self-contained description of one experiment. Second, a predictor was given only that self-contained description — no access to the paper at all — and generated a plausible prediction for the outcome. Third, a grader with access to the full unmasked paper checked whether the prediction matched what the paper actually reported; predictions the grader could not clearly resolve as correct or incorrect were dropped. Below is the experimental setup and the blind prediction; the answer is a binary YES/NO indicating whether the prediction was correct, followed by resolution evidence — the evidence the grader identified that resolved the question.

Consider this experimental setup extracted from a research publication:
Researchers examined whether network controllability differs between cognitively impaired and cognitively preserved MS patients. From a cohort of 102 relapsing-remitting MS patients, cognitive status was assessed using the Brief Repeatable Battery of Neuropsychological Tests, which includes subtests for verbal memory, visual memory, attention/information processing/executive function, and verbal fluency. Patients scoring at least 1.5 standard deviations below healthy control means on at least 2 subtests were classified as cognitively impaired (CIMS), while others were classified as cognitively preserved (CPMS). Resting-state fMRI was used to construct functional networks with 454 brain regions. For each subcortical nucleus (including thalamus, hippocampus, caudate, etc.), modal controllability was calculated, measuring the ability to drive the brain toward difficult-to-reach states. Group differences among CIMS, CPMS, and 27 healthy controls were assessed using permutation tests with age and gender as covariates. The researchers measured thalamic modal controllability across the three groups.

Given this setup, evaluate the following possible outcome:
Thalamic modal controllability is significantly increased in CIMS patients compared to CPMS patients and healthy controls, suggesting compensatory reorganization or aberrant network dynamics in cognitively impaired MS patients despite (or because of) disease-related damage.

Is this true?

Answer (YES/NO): NO